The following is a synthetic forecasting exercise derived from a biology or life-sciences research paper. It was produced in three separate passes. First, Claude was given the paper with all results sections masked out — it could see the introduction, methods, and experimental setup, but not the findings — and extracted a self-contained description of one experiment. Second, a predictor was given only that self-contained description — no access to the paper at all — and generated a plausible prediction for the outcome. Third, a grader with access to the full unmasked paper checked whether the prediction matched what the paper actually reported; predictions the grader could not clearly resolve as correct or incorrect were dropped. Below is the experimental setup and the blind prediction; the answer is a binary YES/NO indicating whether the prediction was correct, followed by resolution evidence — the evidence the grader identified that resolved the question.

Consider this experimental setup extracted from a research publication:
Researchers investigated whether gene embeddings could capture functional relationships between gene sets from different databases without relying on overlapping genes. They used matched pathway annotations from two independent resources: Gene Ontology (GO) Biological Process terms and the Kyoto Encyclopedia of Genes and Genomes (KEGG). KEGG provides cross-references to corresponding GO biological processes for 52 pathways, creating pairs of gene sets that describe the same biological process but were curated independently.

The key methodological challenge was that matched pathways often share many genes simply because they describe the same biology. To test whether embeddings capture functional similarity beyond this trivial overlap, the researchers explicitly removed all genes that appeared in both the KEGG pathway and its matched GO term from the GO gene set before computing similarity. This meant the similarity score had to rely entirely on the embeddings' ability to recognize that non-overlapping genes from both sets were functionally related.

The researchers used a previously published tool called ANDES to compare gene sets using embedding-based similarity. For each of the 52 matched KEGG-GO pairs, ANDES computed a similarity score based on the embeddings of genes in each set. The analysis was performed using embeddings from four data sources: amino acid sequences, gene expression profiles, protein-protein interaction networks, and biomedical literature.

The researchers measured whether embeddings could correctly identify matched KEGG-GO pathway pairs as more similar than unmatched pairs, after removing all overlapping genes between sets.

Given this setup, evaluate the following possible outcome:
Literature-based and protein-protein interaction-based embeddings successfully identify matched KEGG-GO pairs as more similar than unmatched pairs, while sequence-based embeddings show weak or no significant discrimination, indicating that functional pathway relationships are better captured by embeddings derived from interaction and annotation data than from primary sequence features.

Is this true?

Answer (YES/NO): NO